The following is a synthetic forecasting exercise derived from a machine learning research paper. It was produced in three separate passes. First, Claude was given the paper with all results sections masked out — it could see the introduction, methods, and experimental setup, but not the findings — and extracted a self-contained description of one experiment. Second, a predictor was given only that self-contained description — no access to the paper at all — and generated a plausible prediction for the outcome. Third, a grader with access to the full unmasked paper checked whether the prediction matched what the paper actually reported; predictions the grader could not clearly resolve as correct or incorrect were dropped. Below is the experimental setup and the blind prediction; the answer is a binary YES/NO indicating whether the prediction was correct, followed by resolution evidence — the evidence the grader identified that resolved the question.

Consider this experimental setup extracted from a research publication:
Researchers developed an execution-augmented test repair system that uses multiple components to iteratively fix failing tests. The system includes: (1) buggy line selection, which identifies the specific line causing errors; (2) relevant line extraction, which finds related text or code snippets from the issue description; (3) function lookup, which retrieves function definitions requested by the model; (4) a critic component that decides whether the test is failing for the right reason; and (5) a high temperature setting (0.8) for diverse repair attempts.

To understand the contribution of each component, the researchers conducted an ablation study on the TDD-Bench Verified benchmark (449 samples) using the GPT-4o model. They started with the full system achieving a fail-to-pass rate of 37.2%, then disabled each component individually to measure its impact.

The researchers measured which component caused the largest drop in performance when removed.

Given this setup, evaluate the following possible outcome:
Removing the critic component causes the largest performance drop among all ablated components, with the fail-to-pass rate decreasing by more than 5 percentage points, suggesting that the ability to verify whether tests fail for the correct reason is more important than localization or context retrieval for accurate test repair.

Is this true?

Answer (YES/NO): YES